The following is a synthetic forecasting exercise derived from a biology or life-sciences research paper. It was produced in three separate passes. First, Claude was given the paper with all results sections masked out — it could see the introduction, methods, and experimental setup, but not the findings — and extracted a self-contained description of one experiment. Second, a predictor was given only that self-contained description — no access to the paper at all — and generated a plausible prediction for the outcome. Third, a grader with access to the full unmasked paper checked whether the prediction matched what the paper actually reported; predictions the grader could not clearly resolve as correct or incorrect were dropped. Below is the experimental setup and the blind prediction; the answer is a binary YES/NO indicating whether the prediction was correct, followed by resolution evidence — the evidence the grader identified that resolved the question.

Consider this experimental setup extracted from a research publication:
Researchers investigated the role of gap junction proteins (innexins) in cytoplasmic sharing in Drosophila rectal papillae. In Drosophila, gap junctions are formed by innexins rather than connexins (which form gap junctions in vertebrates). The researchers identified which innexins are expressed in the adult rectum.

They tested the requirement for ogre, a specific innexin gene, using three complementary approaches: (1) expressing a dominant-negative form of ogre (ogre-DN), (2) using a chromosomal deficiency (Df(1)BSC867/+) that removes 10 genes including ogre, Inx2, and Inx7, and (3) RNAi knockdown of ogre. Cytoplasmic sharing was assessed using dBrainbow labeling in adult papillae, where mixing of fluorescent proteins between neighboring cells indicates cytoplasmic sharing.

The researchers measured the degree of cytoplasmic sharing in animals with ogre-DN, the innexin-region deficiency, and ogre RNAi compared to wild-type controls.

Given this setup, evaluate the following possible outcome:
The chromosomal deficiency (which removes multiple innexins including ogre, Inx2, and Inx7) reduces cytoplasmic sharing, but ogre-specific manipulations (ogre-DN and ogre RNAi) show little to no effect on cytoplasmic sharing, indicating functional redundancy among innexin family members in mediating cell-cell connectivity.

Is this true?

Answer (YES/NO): NO